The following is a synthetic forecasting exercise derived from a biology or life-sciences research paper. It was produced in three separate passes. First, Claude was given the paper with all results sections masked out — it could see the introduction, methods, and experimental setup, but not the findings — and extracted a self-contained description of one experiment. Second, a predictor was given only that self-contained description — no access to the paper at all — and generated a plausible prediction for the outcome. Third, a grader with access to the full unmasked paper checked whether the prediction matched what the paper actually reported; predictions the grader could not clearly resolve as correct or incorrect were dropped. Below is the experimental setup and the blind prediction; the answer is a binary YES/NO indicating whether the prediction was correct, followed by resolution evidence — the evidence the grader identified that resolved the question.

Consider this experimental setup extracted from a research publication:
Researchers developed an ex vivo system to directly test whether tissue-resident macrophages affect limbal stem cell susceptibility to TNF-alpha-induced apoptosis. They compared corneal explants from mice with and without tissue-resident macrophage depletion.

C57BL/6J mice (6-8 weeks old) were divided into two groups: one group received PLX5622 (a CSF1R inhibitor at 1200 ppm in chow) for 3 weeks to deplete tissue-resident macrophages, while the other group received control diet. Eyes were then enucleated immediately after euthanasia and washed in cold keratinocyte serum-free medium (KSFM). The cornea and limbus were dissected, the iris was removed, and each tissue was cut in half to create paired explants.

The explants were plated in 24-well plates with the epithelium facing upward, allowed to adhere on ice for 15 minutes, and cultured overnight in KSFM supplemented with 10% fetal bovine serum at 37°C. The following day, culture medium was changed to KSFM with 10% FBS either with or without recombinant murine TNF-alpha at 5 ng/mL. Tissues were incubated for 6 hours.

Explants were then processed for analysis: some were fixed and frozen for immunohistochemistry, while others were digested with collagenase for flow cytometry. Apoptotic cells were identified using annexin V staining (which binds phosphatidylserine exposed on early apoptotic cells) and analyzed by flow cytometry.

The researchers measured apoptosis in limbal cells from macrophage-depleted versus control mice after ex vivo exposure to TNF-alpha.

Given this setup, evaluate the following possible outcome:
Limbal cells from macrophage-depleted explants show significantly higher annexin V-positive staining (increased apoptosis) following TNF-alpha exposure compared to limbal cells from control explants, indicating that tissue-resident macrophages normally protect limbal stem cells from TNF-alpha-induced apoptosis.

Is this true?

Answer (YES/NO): YES